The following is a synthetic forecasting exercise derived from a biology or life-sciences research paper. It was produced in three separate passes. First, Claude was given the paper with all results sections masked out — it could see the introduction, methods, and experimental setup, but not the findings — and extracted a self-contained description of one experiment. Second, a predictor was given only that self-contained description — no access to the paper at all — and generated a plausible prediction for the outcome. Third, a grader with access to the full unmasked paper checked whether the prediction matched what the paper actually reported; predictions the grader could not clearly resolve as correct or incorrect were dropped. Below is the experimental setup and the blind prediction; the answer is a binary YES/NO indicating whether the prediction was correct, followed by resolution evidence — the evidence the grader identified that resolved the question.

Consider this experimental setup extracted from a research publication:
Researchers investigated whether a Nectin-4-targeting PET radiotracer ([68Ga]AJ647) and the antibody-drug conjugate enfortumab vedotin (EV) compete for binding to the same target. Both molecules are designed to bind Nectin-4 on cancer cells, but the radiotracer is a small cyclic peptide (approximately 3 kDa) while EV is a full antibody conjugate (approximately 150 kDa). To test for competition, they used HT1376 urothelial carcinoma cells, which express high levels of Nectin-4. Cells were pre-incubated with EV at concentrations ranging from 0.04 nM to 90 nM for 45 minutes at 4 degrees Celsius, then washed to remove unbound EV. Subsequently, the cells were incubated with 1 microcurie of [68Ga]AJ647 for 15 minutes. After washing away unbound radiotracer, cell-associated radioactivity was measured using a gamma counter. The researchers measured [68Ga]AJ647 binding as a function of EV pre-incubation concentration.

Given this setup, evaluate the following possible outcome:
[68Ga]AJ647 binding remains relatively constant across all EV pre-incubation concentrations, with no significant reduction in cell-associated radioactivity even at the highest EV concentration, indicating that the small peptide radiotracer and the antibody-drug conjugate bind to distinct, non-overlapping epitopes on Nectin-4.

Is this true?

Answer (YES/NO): NO